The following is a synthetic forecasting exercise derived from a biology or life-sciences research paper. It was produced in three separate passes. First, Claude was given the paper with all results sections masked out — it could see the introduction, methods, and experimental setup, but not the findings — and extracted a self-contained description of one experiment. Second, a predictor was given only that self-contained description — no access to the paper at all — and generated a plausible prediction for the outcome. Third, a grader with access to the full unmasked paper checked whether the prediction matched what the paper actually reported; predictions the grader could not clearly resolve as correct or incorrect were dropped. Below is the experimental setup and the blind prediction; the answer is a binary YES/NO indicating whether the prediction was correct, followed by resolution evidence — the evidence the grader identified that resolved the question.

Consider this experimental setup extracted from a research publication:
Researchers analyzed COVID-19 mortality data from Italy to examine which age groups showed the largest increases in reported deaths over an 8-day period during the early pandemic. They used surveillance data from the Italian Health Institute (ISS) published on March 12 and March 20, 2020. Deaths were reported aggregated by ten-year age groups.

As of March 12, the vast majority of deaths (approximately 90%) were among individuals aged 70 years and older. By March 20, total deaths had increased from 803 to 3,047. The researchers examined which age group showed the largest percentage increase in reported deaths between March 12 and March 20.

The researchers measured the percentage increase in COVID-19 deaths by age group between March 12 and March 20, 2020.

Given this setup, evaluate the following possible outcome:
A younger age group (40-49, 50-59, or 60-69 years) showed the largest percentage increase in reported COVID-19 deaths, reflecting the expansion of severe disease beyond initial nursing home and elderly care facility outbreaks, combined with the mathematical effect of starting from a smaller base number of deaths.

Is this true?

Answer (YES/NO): YES